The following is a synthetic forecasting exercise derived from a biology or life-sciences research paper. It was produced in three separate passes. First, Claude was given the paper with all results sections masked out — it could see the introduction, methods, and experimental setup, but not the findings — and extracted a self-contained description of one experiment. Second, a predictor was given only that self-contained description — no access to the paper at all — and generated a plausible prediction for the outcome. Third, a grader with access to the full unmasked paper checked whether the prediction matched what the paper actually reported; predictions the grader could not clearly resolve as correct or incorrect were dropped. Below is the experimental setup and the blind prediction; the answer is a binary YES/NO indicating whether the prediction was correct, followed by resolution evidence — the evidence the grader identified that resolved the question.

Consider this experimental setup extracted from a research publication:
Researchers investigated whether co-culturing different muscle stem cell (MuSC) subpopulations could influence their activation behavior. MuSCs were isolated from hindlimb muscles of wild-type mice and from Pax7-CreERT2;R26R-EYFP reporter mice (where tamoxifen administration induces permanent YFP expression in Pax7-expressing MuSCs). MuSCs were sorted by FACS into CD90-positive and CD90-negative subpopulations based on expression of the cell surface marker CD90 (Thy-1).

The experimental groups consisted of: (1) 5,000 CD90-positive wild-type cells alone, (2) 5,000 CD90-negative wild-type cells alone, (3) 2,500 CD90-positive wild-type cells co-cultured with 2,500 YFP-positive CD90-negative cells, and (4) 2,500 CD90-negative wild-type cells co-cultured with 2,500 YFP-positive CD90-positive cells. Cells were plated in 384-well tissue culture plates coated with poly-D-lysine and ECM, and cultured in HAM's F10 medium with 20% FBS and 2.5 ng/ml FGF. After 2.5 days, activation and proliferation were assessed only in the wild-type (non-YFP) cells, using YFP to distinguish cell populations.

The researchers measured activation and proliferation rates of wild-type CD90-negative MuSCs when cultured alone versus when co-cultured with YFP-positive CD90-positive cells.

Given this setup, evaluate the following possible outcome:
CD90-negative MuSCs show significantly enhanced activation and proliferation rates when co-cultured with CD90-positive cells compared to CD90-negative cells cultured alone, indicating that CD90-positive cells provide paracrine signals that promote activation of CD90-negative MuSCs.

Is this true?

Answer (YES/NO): NO